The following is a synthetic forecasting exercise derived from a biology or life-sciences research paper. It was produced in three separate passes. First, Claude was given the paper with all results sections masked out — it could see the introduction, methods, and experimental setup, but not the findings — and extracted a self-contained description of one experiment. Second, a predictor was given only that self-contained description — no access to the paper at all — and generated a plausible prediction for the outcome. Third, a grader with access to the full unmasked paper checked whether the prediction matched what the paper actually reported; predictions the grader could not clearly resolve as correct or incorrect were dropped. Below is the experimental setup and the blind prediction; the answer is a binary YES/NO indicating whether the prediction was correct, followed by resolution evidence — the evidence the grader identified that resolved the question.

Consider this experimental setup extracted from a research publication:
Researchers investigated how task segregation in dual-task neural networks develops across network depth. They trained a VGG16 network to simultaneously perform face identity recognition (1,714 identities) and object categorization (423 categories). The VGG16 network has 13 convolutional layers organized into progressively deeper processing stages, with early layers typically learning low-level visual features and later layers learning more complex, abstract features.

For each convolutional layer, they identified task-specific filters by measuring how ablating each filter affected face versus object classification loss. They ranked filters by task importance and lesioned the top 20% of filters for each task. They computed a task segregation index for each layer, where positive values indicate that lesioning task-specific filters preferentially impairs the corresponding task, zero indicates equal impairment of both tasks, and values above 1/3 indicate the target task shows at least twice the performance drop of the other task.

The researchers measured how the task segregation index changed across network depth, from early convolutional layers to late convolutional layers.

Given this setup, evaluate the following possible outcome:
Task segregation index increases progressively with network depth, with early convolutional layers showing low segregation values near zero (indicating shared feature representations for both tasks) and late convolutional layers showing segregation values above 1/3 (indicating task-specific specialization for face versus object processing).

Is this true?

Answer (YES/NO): YES